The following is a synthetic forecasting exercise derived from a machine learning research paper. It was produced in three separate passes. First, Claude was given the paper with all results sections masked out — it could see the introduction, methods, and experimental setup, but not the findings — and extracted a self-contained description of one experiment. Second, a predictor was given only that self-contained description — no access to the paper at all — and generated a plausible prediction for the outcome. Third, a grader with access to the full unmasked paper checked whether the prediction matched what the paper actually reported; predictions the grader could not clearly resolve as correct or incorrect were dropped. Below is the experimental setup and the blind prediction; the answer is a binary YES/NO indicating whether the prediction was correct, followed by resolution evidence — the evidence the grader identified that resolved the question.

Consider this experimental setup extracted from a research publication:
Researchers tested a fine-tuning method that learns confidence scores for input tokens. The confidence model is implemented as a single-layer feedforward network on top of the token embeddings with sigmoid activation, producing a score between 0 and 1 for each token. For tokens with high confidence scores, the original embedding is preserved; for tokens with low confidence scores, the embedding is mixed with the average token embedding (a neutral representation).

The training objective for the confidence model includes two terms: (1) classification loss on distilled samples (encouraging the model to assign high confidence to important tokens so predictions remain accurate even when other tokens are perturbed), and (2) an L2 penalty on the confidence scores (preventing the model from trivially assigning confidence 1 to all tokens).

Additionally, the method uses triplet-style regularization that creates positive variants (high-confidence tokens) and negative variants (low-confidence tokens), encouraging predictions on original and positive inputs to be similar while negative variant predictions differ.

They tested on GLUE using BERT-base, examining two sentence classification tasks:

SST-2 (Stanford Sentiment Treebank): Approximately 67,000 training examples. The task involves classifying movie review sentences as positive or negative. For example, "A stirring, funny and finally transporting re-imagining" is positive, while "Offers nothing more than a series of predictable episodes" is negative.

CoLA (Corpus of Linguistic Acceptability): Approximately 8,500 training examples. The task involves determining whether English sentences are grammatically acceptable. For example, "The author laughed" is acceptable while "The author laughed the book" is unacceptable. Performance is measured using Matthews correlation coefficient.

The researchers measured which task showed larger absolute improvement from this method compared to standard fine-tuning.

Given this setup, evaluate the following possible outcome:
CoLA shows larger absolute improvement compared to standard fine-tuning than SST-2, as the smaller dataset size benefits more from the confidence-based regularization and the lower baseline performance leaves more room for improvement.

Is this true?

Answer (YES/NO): YES